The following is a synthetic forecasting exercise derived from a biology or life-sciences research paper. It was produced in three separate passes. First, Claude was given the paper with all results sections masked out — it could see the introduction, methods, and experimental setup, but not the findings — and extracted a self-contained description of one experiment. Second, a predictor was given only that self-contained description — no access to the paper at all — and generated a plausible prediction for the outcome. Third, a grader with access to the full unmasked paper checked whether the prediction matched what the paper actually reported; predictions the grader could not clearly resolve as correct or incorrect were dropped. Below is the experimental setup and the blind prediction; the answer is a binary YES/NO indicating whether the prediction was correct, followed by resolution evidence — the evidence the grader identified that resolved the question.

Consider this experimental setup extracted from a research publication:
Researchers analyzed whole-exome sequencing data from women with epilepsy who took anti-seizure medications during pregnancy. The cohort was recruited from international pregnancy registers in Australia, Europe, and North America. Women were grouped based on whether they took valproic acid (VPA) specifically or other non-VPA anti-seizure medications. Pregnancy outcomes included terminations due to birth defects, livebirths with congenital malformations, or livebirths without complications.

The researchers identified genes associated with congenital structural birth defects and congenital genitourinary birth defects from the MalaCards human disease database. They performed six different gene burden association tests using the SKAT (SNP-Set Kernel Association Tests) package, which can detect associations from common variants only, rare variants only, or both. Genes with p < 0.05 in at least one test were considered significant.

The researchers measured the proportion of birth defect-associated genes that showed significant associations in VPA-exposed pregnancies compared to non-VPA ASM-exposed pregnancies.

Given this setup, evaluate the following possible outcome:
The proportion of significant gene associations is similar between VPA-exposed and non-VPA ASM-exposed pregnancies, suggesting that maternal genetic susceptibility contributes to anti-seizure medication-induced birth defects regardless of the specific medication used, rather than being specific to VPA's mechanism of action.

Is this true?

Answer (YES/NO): NO